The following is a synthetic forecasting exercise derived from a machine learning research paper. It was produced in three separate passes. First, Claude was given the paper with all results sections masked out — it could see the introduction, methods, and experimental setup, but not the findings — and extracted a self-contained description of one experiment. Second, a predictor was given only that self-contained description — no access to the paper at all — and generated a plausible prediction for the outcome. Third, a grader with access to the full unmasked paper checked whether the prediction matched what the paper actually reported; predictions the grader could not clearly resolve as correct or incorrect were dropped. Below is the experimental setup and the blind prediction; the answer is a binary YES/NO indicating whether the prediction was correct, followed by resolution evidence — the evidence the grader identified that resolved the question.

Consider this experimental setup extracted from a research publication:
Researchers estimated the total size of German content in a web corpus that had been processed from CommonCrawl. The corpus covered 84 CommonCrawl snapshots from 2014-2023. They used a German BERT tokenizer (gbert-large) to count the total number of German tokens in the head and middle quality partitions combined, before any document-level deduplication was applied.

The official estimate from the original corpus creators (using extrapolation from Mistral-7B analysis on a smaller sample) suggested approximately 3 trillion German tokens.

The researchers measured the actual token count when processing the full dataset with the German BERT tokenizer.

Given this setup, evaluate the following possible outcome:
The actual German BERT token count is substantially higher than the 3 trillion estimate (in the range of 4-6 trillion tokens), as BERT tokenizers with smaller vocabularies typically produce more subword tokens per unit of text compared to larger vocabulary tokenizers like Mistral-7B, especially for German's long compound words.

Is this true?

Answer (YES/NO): NO